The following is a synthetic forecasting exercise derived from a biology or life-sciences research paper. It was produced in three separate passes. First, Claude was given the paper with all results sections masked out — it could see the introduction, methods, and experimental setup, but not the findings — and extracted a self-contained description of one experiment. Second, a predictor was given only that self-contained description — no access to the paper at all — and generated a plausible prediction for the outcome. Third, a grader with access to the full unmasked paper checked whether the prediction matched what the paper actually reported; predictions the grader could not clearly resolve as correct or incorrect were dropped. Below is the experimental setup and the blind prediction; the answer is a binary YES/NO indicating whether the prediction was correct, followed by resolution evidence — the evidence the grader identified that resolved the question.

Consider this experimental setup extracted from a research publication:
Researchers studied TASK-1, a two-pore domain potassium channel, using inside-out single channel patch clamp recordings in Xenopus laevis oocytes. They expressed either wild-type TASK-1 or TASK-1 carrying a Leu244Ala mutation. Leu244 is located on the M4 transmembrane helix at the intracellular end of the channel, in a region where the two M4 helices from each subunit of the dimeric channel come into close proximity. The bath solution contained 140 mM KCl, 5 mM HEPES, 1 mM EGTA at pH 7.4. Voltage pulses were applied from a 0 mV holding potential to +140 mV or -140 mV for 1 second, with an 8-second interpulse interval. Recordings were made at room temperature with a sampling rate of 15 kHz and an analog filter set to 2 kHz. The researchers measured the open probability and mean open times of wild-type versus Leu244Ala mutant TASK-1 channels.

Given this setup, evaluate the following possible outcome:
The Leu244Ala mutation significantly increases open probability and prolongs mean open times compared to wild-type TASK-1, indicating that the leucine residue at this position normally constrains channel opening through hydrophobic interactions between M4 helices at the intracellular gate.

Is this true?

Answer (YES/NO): YES